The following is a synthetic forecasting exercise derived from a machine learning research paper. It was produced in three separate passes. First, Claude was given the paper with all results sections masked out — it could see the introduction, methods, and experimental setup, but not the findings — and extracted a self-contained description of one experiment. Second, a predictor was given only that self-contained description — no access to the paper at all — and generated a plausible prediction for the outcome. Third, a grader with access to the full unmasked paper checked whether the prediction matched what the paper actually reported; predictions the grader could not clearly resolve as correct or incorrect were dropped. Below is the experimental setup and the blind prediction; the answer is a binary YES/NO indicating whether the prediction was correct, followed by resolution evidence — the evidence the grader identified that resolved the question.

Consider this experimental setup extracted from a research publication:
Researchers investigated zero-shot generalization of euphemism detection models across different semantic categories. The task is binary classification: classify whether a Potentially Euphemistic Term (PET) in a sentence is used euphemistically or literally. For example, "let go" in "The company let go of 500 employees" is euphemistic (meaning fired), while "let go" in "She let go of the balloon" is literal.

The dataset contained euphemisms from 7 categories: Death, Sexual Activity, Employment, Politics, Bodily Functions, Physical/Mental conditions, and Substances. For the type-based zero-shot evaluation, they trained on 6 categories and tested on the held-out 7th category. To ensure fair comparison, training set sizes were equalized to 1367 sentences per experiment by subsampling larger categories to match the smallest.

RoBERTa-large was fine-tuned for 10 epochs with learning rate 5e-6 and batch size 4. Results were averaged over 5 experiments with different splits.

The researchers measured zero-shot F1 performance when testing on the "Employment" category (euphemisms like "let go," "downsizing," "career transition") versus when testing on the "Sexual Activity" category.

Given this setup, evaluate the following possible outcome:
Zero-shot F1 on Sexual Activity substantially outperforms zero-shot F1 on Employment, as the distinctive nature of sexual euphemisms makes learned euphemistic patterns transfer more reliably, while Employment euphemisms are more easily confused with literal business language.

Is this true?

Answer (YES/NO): NO